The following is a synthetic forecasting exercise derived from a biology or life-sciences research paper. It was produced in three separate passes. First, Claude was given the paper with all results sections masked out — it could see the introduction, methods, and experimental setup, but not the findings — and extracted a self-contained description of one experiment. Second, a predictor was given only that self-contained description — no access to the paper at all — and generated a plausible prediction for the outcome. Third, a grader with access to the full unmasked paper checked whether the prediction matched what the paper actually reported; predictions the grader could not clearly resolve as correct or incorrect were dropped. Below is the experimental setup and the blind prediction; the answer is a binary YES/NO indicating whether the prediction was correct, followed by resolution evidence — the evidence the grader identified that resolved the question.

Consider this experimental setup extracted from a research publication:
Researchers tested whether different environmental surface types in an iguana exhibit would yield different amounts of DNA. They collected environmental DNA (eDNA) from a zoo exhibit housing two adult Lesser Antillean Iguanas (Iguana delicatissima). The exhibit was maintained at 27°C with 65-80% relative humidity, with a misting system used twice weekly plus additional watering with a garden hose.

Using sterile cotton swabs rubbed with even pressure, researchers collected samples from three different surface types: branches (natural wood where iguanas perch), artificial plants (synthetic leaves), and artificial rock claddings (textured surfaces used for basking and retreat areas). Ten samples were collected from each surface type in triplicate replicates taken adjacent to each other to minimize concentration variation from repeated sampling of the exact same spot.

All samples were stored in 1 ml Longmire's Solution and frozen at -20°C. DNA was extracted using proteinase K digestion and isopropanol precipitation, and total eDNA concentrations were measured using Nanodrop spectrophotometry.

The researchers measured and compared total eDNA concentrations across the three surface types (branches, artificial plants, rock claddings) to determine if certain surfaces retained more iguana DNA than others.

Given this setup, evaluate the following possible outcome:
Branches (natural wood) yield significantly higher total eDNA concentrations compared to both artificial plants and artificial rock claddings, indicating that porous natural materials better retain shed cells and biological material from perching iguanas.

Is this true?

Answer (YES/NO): NO